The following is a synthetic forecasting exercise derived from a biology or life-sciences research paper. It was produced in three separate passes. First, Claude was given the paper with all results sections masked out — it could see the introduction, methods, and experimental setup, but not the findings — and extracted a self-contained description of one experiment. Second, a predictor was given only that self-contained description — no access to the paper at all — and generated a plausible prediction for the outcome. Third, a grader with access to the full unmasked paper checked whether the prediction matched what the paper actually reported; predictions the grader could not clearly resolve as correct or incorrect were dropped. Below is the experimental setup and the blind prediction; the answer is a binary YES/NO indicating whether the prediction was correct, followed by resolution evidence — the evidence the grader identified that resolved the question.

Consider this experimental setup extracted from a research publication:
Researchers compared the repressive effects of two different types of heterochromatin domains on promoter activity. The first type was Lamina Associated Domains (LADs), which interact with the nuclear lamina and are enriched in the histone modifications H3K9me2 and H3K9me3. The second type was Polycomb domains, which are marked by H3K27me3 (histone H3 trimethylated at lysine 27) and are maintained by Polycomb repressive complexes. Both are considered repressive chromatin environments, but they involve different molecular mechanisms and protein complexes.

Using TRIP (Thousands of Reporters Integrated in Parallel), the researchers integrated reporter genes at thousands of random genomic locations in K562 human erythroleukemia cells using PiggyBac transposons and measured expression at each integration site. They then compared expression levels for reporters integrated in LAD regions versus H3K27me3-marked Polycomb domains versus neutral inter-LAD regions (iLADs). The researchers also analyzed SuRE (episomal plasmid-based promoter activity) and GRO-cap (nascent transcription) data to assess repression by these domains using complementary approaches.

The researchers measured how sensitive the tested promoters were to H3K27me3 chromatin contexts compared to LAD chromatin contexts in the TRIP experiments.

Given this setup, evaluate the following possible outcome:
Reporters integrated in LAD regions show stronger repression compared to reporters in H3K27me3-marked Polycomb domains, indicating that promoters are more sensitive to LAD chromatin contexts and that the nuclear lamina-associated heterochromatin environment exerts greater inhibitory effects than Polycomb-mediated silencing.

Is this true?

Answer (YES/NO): YES